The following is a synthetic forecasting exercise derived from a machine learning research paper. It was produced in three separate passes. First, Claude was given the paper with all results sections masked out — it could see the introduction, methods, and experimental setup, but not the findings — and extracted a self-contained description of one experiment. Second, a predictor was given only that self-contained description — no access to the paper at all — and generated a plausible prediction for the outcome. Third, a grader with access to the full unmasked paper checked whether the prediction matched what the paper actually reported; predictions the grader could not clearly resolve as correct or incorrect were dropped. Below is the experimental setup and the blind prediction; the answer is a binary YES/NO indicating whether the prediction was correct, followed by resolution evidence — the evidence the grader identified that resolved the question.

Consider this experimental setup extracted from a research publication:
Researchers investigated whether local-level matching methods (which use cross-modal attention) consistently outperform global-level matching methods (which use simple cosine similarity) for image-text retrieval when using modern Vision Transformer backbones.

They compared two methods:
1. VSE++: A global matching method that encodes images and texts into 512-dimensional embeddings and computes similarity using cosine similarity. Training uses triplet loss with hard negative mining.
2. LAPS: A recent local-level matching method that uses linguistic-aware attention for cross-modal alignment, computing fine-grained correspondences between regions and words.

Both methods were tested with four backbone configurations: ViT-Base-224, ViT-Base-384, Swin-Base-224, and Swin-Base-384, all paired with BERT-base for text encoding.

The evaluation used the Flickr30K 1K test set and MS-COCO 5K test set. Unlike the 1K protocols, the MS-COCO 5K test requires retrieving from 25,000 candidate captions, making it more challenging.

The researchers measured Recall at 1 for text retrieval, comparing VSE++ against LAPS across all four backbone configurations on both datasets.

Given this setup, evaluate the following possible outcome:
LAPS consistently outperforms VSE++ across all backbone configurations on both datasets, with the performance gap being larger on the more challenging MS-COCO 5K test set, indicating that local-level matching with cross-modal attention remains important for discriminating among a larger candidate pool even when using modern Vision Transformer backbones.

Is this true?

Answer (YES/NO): NO